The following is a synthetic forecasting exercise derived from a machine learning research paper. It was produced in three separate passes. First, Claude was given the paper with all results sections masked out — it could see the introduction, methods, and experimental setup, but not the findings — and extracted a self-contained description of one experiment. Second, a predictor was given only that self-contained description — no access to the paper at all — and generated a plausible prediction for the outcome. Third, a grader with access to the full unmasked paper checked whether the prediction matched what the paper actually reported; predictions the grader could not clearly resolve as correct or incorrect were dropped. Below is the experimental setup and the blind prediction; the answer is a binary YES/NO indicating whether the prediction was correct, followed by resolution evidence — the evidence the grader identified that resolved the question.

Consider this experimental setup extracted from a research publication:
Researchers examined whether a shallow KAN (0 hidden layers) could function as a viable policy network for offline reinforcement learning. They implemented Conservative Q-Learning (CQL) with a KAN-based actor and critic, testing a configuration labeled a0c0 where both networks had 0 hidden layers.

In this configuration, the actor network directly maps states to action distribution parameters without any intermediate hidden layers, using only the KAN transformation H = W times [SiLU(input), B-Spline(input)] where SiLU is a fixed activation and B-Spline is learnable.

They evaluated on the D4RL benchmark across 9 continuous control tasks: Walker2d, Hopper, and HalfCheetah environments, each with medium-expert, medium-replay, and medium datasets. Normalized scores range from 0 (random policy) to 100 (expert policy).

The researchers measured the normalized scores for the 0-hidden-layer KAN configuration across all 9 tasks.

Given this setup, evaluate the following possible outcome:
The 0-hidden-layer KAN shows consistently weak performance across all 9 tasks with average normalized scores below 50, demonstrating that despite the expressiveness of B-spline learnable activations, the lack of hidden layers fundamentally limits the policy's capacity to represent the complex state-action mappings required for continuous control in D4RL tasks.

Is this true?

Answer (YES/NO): YES